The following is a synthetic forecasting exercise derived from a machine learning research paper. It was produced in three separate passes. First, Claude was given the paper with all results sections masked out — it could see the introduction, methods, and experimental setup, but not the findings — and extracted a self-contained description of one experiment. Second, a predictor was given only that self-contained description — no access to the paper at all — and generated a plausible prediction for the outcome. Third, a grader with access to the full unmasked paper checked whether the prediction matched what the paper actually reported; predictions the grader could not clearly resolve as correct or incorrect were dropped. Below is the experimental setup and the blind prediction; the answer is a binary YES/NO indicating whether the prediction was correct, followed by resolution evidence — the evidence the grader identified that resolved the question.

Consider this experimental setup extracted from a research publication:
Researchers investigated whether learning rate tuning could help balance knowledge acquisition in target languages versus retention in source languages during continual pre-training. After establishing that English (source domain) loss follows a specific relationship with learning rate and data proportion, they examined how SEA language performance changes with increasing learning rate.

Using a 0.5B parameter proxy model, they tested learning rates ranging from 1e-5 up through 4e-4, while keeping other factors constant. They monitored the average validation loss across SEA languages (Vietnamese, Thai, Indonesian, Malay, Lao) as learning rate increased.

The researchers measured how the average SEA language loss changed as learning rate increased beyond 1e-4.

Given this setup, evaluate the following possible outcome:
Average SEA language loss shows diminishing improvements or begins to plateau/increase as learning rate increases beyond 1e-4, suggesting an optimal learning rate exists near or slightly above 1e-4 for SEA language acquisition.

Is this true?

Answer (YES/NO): YES